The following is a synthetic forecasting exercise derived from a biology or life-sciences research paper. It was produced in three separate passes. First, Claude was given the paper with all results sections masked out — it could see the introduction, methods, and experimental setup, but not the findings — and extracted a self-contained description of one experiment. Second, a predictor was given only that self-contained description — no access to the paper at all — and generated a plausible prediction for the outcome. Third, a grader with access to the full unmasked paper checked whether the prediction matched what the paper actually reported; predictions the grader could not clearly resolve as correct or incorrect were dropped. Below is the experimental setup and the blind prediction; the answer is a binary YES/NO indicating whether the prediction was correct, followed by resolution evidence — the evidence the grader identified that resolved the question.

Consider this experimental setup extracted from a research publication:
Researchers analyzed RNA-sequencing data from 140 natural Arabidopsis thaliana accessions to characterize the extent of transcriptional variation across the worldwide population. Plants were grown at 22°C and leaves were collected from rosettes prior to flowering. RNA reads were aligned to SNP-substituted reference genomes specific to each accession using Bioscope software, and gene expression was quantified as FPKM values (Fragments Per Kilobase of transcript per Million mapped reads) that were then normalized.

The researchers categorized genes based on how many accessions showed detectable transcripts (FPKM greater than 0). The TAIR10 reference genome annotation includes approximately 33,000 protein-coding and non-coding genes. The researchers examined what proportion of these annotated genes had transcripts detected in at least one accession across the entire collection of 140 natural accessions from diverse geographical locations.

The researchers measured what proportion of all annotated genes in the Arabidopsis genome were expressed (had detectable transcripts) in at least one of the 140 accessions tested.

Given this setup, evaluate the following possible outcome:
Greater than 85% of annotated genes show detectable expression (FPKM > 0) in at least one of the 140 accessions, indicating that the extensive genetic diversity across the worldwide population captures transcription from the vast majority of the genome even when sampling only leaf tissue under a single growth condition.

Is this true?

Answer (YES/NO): YES